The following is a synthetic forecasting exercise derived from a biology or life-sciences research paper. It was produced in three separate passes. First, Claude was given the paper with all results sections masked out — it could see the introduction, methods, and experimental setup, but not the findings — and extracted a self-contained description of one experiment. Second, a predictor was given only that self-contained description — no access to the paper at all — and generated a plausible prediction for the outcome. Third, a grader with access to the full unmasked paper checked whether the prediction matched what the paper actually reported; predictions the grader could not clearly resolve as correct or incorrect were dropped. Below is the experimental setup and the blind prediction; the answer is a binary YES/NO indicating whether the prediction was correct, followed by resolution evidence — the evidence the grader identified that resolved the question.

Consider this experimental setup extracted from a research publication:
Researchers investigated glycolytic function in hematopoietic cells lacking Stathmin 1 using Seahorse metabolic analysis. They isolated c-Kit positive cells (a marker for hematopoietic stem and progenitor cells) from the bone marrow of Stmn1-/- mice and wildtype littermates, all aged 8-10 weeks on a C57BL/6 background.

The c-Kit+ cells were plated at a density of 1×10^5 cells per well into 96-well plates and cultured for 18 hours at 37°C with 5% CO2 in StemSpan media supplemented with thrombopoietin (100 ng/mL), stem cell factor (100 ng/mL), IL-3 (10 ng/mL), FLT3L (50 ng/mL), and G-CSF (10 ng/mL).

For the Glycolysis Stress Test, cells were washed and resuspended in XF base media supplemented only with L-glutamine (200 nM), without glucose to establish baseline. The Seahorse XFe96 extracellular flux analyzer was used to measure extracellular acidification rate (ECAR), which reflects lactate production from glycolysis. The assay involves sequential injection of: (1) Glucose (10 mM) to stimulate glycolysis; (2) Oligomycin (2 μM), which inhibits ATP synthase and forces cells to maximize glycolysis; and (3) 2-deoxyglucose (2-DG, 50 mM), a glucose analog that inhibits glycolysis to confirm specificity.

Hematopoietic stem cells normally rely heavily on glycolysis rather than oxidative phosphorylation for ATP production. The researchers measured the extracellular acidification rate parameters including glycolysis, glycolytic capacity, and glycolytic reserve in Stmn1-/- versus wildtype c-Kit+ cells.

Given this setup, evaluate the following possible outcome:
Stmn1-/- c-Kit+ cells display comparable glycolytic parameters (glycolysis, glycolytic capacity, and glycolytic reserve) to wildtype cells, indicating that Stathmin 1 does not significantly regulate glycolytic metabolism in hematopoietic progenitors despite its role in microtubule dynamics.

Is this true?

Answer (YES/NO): YES